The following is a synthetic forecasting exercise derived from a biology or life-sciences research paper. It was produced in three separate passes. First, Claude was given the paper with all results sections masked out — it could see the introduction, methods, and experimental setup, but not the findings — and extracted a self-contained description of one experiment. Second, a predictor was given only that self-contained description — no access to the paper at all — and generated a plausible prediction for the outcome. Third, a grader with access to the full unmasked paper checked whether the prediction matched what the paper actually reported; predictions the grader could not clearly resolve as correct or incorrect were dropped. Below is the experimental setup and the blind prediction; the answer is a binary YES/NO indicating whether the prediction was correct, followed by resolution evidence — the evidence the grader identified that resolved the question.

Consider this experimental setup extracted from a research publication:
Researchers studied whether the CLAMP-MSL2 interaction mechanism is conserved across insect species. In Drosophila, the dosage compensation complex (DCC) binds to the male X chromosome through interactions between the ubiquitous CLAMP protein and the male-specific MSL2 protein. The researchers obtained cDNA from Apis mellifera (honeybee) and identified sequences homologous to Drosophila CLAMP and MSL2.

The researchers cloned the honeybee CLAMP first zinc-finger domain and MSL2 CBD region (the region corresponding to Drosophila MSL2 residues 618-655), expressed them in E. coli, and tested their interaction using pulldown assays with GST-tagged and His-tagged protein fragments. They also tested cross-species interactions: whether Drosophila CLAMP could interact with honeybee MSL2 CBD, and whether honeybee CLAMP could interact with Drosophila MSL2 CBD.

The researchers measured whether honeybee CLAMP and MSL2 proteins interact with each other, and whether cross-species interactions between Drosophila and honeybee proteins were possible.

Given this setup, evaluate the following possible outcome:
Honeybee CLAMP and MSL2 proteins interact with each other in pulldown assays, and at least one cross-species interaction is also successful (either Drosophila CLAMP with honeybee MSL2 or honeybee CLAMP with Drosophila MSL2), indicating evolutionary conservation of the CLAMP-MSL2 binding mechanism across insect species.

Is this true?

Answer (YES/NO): NO